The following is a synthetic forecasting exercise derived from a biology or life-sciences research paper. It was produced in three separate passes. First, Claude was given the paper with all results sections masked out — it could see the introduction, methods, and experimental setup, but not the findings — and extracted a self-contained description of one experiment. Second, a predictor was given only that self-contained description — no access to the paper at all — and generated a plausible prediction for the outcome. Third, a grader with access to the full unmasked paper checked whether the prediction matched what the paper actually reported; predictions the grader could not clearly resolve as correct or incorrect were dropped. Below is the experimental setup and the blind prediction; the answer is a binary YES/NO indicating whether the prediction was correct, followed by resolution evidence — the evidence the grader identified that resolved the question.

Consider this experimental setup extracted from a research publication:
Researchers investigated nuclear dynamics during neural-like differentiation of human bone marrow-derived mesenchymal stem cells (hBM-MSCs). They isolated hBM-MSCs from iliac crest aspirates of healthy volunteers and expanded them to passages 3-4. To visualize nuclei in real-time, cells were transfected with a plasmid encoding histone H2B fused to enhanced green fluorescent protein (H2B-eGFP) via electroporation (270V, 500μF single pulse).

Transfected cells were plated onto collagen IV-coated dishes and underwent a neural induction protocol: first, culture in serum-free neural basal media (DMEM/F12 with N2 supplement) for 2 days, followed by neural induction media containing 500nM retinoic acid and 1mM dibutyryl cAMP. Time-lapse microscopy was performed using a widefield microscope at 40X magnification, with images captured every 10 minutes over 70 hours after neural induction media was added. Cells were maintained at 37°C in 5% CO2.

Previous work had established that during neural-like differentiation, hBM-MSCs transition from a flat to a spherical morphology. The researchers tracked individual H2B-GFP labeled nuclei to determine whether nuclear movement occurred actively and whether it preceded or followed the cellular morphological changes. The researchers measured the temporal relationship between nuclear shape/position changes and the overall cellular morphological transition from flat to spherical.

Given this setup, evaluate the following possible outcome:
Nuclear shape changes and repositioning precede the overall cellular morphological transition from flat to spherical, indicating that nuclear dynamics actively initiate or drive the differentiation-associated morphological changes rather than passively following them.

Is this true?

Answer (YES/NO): NO